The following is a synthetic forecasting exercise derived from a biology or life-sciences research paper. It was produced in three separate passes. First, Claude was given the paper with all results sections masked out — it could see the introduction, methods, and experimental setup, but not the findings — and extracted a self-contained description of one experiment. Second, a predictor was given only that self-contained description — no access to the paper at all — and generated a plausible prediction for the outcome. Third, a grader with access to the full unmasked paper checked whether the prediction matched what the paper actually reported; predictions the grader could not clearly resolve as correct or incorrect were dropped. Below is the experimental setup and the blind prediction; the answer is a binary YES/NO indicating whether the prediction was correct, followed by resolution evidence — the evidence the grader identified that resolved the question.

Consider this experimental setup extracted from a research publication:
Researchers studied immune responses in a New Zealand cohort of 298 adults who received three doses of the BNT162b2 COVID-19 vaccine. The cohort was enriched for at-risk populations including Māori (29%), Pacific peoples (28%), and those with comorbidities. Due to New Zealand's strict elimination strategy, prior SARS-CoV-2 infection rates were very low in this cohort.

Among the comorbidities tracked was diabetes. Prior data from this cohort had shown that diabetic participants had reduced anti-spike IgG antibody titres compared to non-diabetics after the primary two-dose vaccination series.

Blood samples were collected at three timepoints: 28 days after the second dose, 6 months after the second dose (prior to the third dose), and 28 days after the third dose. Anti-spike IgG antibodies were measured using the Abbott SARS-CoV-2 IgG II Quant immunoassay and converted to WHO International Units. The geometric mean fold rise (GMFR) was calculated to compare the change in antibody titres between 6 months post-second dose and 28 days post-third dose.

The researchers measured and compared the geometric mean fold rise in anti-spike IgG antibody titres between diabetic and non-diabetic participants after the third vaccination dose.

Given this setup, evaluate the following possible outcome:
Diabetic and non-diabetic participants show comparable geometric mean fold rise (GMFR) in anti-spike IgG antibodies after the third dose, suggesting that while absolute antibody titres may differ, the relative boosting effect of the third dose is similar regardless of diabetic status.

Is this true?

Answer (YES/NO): NO